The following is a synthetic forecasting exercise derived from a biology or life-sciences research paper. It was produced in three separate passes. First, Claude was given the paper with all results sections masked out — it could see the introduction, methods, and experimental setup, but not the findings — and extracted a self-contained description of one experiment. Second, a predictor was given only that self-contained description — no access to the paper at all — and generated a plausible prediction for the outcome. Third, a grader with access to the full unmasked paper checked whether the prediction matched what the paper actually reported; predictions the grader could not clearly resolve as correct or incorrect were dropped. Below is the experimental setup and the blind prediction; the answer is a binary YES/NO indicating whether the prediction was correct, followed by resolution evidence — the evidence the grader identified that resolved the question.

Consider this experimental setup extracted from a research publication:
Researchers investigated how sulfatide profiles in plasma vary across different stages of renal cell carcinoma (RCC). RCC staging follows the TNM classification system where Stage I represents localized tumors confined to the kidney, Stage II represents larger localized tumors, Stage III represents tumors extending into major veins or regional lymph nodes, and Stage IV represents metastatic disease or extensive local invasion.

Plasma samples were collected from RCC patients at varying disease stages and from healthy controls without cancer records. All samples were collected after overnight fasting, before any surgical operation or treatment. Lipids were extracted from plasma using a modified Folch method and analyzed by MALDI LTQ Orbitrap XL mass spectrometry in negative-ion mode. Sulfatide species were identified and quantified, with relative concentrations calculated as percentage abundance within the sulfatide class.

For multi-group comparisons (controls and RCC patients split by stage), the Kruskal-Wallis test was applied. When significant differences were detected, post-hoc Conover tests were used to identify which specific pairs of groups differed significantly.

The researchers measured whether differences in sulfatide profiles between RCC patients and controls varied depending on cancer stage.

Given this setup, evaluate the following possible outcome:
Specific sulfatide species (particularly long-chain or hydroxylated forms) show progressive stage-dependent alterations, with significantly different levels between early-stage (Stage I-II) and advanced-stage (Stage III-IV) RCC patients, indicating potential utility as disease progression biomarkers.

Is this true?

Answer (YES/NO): YES